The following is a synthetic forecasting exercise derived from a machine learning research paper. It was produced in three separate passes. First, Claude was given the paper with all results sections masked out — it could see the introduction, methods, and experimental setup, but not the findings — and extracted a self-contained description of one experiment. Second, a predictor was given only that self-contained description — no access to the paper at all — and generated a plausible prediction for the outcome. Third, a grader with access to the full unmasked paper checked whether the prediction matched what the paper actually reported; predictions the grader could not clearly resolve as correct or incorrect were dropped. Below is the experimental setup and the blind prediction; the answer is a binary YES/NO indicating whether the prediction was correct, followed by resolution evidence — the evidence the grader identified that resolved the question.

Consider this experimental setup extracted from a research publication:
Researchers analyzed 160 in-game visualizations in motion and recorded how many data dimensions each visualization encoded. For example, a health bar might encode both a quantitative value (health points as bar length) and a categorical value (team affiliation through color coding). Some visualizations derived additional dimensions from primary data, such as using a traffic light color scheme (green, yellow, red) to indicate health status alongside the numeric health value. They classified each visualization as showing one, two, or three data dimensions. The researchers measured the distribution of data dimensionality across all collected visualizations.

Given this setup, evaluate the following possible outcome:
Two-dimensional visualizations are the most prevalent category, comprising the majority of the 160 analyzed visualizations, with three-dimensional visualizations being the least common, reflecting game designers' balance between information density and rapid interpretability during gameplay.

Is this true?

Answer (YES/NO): NO